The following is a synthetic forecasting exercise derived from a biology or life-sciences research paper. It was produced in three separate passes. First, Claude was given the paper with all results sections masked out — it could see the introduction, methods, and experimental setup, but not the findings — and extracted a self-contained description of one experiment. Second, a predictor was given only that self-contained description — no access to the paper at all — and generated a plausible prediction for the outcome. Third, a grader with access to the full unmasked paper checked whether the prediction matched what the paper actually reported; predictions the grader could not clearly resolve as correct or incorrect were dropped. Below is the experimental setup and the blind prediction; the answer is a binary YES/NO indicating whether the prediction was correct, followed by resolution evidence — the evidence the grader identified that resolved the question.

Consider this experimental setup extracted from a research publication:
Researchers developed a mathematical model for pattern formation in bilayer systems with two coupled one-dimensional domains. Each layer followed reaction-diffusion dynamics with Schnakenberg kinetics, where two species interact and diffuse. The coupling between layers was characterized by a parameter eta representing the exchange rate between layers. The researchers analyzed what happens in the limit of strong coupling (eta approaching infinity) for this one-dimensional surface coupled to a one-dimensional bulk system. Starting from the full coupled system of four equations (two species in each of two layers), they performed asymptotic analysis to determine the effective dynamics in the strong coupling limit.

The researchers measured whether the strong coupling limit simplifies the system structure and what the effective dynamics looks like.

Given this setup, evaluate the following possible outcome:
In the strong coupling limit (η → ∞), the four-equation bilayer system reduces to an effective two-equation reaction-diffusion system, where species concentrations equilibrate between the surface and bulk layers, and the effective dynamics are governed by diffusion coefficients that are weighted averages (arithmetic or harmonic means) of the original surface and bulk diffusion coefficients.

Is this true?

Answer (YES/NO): YES